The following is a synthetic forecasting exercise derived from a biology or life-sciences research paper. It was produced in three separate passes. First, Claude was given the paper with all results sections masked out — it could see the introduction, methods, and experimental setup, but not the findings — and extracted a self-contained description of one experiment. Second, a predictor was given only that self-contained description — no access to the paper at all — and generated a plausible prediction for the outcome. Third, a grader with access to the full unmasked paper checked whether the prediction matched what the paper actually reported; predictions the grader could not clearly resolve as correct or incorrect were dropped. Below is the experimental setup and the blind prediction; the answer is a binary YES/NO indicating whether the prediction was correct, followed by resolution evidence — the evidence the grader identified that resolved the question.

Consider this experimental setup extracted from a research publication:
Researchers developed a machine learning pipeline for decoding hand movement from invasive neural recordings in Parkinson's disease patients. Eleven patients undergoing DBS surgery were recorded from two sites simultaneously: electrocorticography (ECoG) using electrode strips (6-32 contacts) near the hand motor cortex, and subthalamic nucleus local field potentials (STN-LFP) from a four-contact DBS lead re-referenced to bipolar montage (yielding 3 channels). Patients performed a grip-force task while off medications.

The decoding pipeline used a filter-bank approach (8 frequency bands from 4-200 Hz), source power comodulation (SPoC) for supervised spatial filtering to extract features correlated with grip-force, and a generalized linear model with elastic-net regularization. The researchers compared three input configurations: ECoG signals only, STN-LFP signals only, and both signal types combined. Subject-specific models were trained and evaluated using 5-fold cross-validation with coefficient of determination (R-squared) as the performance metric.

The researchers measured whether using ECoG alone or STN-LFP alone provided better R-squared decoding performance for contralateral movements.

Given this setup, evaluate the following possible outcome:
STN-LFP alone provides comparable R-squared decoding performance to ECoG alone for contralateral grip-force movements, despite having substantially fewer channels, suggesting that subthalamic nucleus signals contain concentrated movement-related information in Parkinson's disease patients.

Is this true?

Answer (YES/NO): NO